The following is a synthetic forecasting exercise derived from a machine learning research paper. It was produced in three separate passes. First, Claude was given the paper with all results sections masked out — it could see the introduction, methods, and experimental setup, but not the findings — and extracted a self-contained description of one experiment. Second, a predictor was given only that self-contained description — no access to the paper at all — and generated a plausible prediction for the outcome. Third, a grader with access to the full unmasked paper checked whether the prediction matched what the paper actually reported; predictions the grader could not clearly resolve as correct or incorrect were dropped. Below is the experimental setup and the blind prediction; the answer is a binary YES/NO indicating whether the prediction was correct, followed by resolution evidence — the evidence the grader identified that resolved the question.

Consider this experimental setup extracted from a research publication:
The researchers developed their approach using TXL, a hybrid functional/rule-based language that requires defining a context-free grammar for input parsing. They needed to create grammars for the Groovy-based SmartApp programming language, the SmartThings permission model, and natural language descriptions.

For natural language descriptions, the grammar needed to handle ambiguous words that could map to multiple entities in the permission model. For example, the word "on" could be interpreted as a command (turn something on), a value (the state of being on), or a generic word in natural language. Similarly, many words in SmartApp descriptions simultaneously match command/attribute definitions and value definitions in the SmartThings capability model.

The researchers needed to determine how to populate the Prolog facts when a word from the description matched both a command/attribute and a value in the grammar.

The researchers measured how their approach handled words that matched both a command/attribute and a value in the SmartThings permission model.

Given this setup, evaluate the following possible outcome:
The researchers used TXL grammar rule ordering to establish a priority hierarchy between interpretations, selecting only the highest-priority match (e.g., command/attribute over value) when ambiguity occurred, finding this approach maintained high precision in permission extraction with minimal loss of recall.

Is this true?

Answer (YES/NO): NO